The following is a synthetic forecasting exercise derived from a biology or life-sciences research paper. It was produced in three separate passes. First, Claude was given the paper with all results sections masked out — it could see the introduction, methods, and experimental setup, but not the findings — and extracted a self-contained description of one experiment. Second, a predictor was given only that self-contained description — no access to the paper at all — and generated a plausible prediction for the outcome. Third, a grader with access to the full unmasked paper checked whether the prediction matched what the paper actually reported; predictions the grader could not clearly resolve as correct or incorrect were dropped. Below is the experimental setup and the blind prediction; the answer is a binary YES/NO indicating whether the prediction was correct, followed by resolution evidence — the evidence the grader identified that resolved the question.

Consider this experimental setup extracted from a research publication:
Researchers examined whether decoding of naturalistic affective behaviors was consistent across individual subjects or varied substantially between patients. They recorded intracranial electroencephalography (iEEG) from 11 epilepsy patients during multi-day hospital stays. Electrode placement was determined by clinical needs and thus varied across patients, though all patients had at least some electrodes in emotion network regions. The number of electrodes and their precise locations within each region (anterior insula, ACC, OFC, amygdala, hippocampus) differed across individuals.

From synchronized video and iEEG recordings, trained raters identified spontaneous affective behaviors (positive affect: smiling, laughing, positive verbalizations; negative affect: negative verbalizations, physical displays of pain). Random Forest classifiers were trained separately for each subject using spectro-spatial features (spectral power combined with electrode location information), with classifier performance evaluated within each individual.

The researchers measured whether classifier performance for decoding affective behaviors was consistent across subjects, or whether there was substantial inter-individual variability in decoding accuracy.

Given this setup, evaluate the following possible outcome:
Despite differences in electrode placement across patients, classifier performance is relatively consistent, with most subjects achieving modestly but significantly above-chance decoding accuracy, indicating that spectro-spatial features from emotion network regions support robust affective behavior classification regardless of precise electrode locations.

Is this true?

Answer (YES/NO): NO